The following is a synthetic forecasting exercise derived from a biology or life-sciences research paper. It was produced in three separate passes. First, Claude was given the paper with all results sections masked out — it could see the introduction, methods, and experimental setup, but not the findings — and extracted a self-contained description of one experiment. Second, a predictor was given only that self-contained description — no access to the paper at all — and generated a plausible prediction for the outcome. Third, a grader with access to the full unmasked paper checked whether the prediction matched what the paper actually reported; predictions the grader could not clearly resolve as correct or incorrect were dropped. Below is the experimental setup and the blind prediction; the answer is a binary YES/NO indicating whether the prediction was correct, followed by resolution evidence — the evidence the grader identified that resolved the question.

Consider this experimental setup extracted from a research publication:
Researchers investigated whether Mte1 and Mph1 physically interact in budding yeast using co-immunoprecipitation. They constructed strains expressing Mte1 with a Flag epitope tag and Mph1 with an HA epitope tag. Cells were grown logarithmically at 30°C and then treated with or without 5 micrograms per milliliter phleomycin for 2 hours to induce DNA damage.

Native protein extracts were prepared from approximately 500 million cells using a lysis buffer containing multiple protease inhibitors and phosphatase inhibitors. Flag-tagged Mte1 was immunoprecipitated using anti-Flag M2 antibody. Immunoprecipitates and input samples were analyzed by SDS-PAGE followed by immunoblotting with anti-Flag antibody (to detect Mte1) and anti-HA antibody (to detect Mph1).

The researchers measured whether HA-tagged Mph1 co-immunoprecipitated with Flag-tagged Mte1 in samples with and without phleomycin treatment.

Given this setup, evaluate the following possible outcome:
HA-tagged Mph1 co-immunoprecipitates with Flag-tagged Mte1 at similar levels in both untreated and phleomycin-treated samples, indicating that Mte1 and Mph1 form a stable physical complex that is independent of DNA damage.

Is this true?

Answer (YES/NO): YES